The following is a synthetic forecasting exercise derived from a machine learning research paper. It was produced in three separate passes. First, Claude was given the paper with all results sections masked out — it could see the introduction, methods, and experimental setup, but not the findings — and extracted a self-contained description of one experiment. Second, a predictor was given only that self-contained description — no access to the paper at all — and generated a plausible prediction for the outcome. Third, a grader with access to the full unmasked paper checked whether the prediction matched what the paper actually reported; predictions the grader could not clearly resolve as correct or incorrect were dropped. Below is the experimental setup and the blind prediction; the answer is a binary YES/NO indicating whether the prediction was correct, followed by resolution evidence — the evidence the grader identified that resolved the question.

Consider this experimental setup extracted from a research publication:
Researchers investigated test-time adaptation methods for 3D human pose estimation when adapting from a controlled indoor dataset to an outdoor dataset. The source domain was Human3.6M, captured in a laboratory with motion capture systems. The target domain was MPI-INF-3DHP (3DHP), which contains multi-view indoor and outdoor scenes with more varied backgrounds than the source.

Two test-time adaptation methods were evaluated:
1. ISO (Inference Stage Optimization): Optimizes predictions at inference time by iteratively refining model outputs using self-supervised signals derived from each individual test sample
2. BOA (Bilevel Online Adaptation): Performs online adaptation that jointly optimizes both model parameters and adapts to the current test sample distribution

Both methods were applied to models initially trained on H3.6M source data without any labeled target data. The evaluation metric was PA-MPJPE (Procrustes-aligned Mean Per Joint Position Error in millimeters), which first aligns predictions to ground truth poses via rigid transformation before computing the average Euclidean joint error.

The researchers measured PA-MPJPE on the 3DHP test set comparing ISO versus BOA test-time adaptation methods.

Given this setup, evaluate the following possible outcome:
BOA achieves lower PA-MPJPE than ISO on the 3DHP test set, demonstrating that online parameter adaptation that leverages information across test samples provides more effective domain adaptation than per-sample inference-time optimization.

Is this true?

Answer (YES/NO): NO